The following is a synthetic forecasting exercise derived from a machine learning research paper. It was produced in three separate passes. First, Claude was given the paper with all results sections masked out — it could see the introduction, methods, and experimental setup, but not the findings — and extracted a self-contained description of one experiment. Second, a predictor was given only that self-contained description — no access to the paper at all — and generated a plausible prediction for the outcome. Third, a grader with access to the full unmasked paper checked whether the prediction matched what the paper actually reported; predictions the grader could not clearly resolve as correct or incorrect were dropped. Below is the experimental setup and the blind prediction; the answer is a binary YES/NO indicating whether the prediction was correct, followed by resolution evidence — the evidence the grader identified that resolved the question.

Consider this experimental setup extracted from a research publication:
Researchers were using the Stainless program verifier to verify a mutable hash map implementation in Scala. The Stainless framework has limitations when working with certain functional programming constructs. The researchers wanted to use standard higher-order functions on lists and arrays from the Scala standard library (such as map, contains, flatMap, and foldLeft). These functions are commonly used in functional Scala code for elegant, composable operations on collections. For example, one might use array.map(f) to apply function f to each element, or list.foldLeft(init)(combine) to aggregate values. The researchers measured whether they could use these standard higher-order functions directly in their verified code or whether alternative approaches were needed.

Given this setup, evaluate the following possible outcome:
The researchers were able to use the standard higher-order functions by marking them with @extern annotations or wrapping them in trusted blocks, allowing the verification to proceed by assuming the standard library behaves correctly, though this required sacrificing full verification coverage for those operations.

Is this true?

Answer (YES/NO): NO